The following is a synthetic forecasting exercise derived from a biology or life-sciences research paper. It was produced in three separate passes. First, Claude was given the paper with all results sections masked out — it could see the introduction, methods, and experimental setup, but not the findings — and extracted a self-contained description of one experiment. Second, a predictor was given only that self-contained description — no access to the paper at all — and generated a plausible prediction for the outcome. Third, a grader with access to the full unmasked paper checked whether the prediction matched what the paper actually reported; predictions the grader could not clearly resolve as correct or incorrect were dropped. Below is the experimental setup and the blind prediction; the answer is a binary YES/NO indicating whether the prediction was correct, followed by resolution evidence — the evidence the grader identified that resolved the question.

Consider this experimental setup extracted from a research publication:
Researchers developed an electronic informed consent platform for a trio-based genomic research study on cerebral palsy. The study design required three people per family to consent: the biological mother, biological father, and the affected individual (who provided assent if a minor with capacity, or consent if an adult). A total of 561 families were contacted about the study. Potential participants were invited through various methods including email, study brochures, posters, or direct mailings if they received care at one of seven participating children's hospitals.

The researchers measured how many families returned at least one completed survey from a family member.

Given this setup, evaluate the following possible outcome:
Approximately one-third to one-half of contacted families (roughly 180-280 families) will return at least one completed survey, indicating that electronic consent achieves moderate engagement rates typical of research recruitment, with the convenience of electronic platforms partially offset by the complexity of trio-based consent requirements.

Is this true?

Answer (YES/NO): NO